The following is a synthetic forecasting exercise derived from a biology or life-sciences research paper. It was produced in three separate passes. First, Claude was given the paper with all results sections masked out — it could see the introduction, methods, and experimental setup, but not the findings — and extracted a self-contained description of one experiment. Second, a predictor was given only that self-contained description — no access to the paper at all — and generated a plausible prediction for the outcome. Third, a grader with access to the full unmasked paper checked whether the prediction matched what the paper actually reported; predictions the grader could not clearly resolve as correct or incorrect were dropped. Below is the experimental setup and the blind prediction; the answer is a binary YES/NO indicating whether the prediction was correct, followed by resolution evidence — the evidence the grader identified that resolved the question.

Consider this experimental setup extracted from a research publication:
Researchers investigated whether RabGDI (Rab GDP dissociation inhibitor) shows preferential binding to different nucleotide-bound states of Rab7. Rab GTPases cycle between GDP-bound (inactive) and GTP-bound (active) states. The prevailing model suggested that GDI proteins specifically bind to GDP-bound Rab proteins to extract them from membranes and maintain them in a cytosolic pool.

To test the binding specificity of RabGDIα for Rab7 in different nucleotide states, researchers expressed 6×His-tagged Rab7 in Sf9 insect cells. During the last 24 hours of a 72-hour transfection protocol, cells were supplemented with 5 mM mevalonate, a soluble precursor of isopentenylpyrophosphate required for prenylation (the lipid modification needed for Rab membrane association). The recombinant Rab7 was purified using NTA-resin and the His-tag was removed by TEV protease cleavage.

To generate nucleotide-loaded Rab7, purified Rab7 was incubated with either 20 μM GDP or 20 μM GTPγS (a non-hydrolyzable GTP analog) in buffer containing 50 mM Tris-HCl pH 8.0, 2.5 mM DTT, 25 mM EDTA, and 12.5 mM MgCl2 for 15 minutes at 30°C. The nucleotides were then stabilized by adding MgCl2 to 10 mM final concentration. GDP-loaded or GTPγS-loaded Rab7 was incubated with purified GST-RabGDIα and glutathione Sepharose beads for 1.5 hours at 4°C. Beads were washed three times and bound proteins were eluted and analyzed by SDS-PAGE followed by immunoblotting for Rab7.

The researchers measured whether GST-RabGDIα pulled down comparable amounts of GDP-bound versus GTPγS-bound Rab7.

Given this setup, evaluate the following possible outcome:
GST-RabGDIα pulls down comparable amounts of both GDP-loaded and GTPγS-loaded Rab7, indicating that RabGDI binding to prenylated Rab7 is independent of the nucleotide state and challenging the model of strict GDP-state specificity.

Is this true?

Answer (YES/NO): YES